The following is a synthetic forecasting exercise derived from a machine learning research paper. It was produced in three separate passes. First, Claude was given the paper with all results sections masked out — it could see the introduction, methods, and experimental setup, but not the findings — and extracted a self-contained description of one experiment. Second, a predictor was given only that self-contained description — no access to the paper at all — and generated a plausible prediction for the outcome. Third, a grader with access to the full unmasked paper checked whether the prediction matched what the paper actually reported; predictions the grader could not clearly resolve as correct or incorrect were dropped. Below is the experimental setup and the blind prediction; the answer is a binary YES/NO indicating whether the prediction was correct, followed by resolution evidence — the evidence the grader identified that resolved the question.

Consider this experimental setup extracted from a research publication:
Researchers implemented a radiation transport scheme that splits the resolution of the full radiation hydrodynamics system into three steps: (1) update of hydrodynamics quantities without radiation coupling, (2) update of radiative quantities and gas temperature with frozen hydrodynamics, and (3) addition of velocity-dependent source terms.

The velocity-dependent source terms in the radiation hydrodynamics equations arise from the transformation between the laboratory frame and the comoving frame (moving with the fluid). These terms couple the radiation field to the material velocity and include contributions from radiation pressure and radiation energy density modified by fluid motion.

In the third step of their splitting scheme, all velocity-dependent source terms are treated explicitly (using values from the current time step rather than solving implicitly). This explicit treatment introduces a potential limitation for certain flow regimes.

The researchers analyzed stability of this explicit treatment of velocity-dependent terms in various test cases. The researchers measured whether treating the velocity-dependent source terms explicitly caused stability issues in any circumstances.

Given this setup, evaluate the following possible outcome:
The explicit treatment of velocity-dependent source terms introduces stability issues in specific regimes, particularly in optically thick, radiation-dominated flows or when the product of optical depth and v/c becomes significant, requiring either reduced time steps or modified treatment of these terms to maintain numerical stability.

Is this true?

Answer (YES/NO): NO